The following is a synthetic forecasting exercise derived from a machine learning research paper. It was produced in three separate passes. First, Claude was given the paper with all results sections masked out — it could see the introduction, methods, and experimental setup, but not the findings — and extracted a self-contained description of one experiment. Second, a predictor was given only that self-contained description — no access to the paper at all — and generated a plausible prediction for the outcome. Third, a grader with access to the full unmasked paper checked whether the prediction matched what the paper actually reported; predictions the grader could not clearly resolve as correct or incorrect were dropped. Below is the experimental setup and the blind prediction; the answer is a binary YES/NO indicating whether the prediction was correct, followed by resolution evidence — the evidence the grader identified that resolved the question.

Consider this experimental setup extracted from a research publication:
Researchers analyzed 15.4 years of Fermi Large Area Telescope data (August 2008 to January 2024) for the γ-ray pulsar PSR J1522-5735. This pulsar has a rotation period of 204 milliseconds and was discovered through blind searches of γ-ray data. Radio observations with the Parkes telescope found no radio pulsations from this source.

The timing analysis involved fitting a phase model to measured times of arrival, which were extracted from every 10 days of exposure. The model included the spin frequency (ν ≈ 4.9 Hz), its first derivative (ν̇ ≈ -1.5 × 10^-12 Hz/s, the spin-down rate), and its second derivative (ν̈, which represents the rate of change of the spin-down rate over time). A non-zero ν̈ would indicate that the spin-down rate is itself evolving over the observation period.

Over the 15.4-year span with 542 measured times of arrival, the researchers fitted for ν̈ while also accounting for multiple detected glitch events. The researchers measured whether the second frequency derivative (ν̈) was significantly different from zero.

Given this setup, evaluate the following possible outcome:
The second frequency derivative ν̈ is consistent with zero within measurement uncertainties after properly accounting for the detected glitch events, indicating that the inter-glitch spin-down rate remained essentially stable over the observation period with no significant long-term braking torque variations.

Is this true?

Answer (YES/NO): NO